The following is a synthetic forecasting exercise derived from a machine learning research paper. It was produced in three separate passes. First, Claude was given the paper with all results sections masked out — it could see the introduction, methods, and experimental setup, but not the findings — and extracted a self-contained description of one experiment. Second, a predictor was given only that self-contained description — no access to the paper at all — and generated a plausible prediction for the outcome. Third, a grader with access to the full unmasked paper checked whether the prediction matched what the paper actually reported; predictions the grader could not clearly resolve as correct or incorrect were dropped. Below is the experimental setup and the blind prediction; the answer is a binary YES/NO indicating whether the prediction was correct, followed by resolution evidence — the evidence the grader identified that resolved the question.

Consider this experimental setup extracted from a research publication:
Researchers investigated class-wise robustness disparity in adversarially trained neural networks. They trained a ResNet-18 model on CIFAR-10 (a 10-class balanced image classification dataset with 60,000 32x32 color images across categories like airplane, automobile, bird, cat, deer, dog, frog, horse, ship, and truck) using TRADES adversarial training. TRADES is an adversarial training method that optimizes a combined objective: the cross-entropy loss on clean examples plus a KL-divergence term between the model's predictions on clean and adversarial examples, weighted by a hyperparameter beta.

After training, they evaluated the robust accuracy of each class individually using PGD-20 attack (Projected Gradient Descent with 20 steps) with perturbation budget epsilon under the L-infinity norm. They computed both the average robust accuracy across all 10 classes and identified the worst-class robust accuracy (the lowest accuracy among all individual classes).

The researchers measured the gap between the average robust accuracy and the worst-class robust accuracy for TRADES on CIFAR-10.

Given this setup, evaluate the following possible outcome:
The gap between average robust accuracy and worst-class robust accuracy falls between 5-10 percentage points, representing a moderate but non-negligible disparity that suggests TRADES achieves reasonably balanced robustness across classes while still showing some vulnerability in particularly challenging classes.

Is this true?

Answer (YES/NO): NO